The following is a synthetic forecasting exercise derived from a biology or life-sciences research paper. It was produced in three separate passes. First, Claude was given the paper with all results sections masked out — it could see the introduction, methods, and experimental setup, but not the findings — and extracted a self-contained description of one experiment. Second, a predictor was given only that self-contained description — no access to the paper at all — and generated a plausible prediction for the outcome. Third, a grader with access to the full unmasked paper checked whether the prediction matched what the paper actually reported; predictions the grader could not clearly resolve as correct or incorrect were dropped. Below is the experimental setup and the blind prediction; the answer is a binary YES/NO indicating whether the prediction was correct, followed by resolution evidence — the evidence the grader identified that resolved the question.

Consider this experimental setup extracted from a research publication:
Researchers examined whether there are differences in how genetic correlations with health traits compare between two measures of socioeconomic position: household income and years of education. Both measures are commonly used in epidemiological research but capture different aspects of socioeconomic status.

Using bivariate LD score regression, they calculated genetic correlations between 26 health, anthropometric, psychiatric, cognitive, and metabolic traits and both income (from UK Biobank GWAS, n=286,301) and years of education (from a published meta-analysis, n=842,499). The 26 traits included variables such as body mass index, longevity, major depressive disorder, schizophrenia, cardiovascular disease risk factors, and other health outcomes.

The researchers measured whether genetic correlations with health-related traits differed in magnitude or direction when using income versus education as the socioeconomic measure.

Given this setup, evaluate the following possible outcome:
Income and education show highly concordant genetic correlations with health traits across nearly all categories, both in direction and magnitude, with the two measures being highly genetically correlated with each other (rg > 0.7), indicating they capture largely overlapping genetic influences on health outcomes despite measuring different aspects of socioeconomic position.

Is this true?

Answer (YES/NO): NO